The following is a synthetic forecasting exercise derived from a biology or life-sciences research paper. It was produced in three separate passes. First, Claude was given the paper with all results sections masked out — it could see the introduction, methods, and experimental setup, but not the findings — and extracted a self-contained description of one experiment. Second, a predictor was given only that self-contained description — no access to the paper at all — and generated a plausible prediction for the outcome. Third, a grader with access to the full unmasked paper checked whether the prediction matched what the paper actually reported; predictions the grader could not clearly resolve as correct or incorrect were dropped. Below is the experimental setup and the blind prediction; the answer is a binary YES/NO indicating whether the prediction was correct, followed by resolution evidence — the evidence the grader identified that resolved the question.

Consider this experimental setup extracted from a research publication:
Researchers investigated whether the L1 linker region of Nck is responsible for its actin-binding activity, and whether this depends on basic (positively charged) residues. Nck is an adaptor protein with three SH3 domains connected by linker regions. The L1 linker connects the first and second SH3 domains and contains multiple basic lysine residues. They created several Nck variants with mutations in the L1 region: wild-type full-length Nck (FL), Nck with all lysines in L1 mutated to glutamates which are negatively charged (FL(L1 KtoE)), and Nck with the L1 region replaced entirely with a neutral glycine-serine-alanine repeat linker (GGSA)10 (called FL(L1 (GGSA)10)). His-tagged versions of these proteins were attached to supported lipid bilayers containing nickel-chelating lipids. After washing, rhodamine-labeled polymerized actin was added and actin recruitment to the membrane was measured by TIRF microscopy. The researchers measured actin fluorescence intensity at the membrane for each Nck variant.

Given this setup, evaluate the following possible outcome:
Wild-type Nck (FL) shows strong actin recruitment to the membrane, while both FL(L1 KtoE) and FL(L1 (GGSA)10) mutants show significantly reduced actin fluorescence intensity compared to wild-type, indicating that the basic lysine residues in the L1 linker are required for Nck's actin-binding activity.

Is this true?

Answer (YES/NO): YES